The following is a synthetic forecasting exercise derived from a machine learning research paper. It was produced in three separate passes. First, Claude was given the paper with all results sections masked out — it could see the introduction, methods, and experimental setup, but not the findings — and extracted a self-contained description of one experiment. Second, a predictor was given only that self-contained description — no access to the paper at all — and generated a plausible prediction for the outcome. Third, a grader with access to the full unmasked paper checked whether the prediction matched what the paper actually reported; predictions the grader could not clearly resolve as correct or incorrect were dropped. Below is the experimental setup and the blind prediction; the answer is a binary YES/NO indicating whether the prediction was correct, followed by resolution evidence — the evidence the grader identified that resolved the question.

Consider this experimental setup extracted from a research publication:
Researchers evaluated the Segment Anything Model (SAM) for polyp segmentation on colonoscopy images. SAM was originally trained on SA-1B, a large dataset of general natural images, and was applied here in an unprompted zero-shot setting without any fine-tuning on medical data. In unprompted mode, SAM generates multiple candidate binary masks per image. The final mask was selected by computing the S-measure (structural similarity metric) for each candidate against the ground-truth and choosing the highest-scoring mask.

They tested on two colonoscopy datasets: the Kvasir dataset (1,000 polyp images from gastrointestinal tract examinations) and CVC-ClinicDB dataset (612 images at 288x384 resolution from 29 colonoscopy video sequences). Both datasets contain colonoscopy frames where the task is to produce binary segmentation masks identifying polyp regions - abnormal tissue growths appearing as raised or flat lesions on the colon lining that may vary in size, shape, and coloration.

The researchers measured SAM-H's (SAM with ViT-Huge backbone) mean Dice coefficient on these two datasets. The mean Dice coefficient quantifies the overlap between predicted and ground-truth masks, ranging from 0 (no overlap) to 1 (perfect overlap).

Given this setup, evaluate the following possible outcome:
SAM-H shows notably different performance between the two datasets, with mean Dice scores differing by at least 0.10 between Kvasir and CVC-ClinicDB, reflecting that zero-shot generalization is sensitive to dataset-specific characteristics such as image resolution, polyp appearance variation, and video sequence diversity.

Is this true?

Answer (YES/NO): YES